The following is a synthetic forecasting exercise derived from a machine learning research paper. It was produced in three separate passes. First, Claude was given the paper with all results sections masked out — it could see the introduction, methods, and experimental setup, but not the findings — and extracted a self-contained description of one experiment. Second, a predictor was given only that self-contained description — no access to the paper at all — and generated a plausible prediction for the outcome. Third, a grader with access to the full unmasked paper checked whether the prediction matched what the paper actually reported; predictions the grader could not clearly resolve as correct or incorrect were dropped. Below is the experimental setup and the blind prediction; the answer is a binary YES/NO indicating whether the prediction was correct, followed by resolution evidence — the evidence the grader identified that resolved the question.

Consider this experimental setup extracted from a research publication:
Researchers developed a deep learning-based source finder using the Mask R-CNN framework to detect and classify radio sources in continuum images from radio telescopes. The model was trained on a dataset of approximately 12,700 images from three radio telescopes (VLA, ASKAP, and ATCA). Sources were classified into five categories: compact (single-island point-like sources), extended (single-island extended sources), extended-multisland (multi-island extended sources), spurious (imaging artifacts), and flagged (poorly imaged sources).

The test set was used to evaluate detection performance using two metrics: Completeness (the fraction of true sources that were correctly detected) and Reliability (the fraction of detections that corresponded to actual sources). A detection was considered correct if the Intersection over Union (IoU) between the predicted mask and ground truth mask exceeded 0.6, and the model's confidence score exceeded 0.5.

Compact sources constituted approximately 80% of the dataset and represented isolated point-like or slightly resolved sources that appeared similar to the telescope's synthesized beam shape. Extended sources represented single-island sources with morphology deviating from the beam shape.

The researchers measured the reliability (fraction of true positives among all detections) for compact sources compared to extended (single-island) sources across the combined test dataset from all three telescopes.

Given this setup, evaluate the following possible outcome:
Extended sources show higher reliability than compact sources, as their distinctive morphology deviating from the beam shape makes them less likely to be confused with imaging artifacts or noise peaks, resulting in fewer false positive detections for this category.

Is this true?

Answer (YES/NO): YES